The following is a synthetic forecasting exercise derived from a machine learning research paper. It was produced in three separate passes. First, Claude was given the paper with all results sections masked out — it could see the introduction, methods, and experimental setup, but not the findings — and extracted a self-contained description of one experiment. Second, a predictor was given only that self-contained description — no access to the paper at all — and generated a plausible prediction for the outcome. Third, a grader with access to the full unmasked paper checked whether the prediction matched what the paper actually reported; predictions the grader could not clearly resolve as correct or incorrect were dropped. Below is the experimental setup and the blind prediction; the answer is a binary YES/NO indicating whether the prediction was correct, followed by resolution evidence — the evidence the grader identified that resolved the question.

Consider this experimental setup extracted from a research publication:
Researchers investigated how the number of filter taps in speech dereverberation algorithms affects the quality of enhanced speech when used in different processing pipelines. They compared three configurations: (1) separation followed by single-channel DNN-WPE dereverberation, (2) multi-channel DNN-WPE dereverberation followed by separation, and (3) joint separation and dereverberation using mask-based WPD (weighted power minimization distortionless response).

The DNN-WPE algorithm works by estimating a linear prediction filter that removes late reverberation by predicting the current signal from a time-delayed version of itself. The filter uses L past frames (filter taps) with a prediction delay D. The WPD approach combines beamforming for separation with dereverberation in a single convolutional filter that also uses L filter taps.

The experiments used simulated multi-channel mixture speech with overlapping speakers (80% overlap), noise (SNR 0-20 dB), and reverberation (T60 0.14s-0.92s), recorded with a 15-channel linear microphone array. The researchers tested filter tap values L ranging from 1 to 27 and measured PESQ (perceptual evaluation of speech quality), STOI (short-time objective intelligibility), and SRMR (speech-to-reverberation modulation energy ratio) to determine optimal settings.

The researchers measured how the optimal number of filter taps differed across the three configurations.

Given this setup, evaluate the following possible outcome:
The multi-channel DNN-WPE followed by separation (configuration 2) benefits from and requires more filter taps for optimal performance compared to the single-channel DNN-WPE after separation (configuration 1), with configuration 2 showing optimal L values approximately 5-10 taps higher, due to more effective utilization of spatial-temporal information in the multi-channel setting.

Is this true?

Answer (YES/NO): NO